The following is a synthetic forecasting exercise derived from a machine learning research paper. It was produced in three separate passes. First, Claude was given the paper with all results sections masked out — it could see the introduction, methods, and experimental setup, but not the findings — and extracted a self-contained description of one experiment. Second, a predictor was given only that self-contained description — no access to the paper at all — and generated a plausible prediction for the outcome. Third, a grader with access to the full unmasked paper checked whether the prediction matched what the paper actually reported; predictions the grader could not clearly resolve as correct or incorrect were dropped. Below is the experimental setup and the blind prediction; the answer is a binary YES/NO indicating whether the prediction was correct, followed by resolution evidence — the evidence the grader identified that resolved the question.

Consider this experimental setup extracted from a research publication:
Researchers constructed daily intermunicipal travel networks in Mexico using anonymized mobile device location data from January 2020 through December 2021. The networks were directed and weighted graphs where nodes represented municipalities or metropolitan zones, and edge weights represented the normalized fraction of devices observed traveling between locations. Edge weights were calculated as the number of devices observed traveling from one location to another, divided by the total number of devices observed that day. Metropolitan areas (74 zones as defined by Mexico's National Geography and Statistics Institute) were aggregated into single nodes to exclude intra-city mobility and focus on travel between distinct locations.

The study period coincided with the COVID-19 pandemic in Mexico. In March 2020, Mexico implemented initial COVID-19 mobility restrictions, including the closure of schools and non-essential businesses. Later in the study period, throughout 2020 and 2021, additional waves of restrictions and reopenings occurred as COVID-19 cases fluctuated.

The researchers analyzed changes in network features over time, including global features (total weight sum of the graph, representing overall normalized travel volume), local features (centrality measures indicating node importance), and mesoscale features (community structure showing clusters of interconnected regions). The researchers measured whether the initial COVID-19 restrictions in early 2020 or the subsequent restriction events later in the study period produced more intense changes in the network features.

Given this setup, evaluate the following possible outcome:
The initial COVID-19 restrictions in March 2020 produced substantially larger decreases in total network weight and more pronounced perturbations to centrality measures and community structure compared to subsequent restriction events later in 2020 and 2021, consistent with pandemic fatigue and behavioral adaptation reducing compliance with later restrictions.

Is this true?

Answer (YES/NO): YES